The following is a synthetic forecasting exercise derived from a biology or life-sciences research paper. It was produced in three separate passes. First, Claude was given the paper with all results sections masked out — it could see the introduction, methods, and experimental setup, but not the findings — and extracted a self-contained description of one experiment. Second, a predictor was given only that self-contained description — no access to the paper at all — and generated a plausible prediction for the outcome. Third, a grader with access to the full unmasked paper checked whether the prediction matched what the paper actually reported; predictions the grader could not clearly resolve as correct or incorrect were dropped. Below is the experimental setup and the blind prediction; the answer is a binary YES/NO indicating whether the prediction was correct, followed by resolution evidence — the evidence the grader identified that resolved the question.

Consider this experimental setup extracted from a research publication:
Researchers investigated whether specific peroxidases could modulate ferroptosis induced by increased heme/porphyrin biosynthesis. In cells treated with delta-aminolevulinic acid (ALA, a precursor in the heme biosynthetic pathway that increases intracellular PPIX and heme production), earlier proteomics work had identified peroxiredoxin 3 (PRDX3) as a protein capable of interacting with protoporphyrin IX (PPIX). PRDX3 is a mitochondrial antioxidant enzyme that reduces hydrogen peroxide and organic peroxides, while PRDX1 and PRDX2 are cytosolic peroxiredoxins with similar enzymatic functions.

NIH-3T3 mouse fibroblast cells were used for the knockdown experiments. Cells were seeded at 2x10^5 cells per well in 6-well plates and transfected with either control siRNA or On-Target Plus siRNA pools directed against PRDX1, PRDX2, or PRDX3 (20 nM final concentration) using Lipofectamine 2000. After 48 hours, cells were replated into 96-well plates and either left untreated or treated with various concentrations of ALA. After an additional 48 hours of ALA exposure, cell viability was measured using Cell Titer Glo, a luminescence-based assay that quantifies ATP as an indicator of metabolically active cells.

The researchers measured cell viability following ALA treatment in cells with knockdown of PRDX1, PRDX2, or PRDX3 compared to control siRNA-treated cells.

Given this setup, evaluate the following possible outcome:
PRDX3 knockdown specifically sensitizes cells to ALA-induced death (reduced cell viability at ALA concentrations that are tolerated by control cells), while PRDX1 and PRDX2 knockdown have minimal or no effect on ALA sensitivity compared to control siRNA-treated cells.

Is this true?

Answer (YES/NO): YES